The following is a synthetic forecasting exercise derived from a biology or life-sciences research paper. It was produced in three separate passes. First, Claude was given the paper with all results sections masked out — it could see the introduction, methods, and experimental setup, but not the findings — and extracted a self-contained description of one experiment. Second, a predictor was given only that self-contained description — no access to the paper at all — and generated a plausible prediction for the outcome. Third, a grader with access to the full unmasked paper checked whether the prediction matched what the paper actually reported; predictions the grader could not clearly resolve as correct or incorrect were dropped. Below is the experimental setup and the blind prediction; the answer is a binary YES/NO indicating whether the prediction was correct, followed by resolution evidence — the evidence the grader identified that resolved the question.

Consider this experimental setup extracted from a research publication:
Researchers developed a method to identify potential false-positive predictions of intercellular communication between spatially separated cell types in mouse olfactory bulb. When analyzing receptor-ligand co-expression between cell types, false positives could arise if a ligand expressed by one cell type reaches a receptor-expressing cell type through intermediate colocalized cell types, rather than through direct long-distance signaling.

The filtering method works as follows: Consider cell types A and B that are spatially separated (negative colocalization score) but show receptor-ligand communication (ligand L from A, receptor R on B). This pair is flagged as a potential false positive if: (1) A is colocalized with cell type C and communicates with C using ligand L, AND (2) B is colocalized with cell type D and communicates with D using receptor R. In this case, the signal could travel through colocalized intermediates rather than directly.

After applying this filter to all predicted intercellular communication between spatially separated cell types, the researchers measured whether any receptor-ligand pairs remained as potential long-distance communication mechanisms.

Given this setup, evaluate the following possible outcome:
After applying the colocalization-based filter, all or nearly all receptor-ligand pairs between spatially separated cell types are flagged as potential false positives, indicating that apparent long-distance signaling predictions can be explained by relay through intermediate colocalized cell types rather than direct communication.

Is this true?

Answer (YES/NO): NO